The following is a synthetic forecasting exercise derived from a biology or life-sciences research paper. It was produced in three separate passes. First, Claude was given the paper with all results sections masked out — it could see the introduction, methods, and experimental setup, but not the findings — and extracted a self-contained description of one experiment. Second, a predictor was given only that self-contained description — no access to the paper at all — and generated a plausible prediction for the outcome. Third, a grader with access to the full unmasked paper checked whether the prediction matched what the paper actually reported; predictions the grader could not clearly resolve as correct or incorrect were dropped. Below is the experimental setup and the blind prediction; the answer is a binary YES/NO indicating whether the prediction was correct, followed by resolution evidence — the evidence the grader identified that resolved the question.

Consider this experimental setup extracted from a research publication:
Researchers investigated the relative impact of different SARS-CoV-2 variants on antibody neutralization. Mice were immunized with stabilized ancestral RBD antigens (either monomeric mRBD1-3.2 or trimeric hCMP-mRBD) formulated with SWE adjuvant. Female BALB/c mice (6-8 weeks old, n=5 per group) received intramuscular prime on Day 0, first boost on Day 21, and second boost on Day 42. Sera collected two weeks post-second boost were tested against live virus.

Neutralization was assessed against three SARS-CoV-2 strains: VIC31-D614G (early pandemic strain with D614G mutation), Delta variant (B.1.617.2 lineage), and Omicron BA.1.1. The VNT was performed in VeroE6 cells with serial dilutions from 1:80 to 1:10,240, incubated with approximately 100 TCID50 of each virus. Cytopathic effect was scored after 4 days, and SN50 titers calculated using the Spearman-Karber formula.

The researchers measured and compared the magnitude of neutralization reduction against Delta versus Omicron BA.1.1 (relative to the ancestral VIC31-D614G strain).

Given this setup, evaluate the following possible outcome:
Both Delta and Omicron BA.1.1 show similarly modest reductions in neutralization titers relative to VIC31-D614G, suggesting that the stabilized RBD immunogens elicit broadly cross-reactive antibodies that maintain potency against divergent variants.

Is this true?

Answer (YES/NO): NO